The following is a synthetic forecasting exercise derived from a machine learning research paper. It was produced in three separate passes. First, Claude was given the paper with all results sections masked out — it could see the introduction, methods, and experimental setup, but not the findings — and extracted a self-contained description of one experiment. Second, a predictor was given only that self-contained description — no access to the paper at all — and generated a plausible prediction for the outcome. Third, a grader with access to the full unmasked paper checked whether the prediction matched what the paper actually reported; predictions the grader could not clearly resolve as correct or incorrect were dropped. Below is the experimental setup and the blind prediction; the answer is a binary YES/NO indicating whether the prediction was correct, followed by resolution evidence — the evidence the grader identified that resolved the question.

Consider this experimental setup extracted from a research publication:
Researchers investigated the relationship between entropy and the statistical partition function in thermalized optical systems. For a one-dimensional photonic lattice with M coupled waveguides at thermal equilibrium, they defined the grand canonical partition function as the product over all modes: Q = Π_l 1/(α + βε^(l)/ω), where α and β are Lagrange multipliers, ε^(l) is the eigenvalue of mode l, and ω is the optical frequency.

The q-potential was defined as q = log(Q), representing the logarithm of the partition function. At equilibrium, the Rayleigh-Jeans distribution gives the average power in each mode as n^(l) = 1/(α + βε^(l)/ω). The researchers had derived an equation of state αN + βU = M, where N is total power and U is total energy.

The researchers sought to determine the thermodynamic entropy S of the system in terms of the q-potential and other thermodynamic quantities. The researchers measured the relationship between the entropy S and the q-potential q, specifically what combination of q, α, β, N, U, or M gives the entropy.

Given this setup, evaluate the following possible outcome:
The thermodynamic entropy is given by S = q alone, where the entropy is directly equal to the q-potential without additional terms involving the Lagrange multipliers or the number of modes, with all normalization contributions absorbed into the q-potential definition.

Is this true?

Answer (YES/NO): NO